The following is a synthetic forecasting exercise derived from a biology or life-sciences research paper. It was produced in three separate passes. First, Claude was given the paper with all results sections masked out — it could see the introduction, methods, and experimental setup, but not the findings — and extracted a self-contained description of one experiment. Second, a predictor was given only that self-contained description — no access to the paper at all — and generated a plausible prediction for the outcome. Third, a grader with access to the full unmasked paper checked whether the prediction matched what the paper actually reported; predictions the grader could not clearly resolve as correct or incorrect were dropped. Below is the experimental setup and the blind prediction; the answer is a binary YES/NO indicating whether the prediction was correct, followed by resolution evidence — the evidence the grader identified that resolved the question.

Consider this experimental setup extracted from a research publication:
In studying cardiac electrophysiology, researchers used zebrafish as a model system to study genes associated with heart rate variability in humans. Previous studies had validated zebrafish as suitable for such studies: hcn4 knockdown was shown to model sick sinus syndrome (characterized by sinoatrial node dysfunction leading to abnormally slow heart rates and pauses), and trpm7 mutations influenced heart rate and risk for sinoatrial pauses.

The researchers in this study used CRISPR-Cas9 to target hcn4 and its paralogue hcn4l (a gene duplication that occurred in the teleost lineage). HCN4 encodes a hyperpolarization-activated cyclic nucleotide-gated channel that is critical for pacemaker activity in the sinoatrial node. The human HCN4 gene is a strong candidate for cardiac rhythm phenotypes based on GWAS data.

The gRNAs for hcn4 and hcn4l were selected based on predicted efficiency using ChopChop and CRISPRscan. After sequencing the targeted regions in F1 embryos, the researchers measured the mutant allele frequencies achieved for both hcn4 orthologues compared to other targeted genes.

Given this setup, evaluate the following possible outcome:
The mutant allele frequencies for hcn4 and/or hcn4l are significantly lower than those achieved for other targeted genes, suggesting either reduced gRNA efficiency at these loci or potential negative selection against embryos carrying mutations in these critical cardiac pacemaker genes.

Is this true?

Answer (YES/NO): YES